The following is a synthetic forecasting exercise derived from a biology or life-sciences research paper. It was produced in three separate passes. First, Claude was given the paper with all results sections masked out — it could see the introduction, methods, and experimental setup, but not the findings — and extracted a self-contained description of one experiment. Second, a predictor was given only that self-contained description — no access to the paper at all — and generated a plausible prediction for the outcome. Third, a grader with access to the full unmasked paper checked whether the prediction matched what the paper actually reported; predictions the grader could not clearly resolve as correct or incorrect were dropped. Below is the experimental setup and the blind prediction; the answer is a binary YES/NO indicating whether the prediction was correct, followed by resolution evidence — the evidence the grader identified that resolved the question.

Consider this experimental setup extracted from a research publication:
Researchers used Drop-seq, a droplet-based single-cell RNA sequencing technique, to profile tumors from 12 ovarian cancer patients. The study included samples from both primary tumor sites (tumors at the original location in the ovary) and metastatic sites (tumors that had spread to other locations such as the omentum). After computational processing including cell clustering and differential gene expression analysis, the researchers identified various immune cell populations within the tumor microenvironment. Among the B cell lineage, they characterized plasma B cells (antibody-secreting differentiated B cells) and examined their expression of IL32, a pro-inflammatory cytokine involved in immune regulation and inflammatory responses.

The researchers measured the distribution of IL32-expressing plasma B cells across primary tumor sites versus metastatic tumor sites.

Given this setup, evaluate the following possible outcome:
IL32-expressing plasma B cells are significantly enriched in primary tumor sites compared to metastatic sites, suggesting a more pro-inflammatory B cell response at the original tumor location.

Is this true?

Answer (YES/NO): YES